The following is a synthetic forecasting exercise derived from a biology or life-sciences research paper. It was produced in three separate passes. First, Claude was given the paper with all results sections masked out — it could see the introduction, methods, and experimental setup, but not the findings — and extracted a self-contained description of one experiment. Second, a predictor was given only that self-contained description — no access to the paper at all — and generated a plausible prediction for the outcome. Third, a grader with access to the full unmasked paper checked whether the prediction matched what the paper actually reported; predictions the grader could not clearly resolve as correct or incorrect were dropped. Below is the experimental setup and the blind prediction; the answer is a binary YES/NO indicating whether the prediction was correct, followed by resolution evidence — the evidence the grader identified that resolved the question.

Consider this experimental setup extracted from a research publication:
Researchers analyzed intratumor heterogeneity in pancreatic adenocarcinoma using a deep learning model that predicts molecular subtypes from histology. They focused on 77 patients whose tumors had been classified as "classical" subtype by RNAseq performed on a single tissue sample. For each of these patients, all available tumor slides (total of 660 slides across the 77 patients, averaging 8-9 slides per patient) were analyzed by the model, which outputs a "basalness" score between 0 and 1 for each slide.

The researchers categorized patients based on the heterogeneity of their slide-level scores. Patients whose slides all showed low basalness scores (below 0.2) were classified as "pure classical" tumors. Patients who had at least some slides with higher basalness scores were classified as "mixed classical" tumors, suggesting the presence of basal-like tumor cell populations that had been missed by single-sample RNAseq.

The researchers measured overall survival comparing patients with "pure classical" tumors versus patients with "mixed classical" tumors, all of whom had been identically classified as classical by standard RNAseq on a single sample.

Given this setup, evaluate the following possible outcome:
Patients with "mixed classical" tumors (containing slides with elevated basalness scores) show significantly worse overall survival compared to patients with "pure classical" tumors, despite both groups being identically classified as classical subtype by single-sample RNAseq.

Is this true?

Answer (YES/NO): YES